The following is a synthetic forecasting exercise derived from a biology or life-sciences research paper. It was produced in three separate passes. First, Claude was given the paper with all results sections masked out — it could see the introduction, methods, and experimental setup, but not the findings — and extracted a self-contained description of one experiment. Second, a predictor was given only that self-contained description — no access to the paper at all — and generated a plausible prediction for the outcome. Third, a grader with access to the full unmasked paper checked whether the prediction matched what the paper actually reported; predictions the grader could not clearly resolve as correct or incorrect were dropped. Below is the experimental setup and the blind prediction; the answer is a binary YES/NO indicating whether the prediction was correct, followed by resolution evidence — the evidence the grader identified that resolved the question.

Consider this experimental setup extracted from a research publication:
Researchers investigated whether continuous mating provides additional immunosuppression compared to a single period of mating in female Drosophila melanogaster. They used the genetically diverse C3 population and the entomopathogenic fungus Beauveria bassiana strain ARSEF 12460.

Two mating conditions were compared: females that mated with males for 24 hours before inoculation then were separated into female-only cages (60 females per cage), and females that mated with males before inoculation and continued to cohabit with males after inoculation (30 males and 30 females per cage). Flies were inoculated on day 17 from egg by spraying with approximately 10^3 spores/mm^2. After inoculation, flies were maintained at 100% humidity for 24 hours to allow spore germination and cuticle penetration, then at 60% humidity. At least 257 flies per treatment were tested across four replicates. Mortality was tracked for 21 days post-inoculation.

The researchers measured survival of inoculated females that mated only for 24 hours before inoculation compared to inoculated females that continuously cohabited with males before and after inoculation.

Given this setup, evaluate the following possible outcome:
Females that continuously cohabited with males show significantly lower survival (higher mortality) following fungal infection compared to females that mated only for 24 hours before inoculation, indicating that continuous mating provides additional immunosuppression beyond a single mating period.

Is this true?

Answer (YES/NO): YES